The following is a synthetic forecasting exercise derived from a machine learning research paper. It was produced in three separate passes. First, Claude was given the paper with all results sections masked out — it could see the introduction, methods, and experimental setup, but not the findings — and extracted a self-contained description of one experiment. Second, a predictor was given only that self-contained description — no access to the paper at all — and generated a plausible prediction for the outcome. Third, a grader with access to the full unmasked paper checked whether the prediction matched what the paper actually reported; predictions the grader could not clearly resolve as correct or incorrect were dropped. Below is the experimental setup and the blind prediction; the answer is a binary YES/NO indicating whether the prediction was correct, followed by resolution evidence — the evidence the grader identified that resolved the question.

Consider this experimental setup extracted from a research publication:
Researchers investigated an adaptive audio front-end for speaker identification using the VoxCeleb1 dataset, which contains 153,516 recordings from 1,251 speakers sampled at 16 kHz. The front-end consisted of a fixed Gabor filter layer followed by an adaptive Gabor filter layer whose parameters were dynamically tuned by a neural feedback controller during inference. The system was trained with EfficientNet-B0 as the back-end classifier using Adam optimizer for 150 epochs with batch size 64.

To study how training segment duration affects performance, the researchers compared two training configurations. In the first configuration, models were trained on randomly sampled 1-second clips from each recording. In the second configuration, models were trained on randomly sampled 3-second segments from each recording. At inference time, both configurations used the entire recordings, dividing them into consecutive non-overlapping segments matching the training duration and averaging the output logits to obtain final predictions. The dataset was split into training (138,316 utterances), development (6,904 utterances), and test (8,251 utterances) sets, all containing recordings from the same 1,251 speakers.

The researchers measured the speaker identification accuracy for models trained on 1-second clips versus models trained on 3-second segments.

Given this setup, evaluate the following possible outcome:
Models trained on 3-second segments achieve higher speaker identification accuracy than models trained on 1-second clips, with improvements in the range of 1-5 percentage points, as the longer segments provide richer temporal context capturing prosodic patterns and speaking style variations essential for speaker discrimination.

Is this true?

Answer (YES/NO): NO